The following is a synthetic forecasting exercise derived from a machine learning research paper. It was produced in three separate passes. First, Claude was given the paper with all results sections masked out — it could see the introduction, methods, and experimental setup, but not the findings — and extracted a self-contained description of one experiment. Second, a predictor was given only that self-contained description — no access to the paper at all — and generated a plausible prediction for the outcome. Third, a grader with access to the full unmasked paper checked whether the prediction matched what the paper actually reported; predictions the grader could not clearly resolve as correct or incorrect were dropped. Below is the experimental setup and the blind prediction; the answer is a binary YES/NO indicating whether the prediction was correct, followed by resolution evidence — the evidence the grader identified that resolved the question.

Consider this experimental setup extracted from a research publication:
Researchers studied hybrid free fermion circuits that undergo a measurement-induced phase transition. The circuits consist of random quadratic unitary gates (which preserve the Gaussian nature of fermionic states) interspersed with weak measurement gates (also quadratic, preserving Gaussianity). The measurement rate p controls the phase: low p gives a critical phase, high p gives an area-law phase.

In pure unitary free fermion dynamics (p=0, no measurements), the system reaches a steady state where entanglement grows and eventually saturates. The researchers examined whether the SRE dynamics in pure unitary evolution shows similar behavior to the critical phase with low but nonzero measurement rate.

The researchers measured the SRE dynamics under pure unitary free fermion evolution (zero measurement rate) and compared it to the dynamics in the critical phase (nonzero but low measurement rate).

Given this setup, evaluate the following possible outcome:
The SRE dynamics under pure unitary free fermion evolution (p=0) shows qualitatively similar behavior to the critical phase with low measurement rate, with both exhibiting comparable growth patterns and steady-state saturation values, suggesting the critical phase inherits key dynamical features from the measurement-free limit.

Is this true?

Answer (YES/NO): NO